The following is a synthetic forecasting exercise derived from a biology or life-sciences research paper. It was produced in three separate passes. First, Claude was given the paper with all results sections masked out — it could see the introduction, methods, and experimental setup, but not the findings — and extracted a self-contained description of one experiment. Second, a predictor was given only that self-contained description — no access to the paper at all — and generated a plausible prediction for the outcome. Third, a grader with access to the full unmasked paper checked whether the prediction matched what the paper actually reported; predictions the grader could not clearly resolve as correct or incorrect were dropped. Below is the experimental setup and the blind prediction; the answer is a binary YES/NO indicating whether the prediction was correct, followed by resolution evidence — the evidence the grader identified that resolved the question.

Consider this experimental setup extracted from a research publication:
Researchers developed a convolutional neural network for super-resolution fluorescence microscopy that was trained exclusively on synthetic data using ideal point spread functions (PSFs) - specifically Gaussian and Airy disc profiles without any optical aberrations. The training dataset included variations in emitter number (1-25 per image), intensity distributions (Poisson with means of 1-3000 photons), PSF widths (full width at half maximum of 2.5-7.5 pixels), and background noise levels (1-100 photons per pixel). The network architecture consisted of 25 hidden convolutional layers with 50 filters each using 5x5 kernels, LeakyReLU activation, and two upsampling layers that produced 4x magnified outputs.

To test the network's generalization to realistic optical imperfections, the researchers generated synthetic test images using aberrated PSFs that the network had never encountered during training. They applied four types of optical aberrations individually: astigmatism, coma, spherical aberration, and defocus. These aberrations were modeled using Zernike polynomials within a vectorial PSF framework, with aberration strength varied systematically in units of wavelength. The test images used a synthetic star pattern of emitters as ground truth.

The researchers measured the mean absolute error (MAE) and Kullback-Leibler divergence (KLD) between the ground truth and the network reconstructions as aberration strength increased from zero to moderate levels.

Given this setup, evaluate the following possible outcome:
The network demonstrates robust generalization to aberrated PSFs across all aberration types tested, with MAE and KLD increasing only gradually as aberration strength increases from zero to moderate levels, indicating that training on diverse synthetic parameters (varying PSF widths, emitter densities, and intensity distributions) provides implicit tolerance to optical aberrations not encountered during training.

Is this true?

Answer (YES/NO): YES